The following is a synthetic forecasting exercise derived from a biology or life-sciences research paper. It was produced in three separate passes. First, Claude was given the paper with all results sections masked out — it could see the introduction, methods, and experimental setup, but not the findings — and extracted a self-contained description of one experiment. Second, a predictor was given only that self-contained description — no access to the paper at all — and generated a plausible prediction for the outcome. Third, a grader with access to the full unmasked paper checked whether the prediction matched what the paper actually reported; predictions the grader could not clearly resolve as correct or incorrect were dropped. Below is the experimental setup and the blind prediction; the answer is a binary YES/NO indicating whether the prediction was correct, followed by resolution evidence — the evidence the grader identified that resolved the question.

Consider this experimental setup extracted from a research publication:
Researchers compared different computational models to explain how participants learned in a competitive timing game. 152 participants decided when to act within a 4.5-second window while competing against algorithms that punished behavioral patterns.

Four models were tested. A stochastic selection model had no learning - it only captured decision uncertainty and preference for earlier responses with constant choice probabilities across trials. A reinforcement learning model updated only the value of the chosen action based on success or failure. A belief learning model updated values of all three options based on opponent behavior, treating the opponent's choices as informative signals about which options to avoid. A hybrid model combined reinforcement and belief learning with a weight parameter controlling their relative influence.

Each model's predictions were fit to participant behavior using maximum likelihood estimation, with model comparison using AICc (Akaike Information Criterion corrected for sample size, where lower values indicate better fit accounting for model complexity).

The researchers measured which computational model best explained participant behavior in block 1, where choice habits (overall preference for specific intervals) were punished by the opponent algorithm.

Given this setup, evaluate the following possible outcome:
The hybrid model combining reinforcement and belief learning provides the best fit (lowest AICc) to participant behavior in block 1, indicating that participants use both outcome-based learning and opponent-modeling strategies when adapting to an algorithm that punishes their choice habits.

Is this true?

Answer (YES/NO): NO